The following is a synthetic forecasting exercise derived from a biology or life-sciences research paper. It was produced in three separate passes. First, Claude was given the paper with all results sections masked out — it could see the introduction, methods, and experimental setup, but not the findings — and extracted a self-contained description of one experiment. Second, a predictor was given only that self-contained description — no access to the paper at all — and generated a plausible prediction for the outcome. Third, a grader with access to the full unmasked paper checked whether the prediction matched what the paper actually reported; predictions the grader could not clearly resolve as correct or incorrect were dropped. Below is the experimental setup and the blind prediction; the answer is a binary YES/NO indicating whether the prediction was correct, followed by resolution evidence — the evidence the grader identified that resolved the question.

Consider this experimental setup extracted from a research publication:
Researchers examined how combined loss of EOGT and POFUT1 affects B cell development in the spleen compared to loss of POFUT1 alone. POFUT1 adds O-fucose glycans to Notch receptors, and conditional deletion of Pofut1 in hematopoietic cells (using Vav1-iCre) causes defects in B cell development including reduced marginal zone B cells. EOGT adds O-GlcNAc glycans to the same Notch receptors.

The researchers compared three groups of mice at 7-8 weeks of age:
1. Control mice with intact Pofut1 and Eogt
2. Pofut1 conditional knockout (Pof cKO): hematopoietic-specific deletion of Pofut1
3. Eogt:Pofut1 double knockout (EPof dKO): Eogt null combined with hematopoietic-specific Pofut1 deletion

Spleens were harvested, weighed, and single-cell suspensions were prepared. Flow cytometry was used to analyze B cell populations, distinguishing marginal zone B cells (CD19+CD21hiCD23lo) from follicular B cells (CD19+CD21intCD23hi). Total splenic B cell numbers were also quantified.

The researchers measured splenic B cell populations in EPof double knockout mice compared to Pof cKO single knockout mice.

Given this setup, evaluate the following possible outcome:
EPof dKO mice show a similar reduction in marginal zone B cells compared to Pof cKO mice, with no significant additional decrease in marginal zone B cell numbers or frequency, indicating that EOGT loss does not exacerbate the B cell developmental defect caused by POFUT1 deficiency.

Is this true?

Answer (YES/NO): NO